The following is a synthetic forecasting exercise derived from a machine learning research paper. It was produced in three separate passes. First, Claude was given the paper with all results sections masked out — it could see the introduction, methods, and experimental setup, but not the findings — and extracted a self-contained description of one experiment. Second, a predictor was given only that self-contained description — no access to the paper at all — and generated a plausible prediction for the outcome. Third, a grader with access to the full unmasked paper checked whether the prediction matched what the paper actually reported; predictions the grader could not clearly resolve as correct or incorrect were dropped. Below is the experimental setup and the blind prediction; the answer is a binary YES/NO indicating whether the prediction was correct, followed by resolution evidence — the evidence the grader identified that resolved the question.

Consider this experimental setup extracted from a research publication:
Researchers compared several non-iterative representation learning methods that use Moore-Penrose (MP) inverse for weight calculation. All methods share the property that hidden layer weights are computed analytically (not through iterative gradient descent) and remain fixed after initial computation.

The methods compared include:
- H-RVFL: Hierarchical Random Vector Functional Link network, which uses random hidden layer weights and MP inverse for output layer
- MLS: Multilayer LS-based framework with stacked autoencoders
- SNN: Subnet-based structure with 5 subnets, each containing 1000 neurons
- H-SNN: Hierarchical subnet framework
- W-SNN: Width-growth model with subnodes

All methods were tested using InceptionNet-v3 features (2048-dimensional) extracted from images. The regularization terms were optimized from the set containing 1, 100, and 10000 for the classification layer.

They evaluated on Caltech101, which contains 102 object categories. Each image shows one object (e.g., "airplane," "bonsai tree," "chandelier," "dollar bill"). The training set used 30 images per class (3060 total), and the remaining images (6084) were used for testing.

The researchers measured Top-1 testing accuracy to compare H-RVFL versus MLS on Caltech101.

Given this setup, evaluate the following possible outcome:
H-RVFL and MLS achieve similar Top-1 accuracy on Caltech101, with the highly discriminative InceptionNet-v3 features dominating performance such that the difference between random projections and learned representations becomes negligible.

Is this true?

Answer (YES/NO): YES